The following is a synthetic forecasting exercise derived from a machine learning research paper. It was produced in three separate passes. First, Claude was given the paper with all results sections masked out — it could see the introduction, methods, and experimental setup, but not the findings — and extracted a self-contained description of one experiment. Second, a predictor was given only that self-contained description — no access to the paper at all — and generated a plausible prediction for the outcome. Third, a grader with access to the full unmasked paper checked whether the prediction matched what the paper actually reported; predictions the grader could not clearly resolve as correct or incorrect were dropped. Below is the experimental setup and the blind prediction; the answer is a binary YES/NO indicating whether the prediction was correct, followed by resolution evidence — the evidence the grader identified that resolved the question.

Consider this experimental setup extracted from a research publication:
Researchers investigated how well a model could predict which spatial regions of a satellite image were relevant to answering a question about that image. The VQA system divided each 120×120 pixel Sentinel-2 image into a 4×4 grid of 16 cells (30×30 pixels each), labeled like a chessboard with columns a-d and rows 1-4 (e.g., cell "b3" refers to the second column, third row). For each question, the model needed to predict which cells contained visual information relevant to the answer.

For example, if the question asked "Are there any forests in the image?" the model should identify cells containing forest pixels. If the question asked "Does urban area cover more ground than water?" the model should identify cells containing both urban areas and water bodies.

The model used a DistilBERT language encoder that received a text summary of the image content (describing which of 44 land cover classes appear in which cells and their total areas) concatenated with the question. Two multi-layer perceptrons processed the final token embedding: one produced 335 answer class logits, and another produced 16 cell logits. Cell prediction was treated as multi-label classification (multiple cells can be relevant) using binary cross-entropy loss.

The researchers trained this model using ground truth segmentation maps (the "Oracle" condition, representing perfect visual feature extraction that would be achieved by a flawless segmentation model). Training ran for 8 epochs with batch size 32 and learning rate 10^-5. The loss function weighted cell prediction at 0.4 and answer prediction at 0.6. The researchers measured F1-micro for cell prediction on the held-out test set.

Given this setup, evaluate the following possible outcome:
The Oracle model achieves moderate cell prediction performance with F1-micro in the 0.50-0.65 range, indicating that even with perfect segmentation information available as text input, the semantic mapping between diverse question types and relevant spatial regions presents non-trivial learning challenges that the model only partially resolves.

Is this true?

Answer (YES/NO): NO